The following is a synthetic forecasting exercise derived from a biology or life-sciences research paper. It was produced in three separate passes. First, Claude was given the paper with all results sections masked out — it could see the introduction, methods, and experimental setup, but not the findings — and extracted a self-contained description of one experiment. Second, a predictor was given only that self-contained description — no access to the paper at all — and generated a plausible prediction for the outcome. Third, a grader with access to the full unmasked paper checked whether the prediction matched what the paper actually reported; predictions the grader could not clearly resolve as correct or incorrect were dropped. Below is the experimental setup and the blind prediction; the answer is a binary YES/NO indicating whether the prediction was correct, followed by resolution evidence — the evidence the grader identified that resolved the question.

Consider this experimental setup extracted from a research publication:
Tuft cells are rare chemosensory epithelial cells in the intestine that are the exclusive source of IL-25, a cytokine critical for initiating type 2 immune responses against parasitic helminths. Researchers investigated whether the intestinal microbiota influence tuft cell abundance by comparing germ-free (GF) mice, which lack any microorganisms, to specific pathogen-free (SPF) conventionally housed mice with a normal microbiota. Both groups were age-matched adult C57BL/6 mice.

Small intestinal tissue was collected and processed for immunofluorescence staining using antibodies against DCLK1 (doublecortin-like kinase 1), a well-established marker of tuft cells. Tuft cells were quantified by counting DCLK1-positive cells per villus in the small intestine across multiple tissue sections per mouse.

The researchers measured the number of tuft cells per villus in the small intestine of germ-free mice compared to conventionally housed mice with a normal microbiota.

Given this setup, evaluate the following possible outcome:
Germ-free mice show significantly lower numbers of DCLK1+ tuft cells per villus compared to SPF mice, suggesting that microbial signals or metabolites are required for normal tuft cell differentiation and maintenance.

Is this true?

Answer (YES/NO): NO